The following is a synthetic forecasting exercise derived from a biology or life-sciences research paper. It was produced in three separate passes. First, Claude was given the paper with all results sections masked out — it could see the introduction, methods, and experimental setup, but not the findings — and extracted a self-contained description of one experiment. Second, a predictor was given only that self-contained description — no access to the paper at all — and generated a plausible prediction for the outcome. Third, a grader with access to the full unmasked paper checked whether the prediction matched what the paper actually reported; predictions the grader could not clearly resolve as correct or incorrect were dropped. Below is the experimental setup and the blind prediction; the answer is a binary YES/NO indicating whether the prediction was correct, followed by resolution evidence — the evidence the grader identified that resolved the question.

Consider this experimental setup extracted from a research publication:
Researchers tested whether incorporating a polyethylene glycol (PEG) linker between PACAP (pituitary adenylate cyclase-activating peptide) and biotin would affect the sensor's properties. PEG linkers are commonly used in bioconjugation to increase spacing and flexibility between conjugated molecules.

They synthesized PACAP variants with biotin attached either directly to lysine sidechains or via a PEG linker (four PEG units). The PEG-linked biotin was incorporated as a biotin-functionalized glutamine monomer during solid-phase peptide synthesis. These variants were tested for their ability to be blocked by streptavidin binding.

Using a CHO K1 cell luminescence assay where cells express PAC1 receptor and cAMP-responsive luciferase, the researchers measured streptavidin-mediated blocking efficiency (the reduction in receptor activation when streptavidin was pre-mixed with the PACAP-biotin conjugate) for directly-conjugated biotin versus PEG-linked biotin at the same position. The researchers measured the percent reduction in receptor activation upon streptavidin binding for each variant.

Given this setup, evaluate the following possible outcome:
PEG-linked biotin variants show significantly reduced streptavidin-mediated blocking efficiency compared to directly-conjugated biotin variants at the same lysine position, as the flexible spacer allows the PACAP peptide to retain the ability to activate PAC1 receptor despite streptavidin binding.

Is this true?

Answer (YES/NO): NO